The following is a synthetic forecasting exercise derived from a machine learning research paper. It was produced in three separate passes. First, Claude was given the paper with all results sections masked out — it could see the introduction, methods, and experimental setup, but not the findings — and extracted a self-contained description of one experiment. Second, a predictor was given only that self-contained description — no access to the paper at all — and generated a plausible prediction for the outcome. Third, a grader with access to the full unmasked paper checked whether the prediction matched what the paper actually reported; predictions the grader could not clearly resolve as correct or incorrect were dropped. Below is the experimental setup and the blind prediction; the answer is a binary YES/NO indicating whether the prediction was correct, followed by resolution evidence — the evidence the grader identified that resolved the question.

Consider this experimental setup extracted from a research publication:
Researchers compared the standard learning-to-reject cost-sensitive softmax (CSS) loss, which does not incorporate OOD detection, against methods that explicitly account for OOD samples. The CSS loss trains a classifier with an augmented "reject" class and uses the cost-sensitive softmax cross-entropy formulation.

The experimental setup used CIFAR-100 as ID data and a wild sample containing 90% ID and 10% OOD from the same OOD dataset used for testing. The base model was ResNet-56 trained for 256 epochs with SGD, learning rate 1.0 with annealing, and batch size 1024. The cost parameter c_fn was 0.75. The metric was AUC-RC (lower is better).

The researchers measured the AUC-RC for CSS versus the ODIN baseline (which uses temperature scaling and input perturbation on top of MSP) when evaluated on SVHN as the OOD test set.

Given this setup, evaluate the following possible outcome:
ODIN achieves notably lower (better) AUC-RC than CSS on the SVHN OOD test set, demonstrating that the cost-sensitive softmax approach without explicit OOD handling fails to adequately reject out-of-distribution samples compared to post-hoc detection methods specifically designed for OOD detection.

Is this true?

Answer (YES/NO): YES